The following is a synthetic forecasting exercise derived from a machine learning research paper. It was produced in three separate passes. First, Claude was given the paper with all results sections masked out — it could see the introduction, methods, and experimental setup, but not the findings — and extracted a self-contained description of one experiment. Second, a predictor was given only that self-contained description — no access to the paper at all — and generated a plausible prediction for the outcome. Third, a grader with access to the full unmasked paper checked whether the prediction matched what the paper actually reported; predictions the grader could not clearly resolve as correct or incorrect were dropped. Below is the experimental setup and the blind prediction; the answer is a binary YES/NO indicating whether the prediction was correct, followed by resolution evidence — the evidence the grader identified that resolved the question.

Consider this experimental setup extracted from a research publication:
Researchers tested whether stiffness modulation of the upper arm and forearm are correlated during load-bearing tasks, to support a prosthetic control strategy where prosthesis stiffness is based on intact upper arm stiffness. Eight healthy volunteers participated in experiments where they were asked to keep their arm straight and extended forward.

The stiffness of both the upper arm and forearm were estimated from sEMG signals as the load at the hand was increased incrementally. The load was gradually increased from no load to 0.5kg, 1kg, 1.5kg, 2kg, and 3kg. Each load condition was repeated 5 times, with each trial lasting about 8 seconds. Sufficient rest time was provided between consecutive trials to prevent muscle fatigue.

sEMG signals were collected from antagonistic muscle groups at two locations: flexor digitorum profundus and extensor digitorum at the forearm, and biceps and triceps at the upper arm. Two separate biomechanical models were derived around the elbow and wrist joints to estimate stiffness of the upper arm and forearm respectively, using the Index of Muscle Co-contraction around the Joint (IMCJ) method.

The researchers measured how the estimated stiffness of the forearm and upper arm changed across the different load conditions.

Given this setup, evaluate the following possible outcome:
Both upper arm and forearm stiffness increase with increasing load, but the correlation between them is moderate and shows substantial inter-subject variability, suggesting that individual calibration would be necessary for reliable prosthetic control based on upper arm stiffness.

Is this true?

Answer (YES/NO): NO